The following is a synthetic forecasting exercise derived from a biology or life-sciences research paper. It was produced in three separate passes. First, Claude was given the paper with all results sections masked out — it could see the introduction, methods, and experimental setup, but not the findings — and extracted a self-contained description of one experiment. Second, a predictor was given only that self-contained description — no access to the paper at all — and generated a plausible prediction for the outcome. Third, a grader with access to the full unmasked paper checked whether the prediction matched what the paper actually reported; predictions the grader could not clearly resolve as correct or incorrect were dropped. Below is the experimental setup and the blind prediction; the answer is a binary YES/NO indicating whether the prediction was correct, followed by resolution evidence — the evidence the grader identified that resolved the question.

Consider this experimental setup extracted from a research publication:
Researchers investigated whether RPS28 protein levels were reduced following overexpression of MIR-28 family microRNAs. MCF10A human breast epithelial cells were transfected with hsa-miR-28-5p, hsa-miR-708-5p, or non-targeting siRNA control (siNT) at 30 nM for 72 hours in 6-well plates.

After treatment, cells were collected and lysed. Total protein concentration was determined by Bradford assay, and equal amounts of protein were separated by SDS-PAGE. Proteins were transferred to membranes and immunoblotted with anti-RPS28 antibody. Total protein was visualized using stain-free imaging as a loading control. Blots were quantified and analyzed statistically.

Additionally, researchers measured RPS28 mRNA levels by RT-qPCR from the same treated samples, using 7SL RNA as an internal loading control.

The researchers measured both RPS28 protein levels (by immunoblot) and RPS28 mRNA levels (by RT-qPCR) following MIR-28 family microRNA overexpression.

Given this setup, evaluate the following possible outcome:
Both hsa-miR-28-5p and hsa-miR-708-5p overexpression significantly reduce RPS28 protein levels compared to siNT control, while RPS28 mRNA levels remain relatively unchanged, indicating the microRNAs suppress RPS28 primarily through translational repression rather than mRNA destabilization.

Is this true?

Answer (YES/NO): NO